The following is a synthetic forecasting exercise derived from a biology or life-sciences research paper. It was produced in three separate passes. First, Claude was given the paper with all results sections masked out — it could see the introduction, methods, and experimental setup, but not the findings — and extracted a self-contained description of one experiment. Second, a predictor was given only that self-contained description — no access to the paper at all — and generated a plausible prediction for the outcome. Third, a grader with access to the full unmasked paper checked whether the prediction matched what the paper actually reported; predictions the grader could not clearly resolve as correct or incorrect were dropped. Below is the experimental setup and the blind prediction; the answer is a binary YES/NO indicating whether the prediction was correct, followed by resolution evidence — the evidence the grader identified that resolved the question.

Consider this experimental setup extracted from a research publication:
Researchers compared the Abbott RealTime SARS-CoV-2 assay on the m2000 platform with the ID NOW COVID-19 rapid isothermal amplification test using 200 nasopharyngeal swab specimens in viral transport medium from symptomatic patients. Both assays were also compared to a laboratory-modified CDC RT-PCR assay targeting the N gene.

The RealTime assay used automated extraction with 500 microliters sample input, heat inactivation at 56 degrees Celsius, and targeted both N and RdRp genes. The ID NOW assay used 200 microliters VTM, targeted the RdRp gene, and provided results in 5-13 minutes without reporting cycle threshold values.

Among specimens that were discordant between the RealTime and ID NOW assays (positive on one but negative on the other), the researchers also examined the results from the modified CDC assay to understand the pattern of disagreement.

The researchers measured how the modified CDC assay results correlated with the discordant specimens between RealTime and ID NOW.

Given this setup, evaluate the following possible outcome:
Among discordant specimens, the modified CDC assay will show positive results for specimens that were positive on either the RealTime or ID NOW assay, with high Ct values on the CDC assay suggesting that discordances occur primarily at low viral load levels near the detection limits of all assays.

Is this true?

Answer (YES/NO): NO